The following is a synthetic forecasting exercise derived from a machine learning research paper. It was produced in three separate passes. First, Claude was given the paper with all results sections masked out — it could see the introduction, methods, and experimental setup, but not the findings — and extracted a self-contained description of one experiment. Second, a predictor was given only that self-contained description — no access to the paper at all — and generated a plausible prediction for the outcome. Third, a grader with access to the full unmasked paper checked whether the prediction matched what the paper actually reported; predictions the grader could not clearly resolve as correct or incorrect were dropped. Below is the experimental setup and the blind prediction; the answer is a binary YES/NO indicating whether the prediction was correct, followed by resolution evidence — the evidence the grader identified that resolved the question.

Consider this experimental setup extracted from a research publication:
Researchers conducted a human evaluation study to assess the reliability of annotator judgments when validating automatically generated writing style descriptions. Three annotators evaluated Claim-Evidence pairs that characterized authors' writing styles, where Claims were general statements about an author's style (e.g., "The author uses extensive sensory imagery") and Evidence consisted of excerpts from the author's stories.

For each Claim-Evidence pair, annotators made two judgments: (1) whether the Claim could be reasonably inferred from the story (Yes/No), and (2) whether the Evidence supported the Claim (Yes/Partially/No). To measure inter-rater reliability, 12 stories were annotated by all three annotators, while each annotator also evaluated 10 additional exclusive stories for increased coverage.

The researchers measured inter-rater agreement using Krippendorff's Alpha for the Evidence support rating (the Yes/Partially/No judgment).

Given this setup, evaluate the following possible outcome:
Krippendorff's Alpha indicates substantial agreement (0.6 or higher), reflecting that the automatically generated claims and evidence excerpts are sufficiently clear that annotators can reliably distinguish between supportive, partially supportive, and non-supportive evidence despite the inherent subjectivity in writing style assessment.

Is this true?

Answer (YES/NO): NO